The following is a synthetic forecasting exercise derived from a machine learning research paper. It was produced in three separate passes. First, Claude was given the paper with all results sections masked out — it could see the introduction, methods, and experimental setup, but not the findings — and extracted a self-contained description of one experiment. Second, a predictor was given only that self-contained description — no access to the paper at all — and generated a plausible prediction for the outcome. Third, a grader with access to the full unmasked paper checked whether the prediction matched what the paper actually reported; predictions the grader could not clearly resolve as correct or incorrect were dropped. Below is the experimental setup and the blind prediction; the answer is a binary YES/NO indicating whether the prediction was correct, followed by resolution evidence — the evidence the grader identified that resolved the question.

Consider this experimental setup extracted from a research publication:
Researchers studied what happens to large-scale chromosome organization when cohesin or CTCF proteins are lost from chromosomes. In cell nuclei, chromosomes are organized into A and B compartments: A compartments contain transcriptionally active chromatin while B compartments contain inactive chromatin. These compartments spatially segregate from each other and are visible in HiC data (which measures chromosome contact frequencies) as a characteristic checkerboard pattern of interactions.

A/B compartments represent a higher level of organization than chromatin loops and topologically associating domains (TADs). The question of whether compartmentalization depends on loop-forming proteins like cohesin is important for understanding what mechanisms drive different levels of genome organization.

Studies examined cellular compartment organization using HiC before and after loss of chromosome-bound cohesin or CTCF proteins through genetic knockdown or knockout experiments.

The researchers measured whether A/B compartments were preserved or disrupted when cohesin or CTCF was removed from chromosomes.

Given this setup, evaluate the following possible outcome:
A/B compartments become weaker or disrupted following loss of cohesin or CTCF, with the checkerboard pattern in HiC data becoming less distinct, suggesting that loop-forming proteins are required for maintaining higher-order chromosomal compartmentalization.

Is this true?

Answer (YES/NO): NO